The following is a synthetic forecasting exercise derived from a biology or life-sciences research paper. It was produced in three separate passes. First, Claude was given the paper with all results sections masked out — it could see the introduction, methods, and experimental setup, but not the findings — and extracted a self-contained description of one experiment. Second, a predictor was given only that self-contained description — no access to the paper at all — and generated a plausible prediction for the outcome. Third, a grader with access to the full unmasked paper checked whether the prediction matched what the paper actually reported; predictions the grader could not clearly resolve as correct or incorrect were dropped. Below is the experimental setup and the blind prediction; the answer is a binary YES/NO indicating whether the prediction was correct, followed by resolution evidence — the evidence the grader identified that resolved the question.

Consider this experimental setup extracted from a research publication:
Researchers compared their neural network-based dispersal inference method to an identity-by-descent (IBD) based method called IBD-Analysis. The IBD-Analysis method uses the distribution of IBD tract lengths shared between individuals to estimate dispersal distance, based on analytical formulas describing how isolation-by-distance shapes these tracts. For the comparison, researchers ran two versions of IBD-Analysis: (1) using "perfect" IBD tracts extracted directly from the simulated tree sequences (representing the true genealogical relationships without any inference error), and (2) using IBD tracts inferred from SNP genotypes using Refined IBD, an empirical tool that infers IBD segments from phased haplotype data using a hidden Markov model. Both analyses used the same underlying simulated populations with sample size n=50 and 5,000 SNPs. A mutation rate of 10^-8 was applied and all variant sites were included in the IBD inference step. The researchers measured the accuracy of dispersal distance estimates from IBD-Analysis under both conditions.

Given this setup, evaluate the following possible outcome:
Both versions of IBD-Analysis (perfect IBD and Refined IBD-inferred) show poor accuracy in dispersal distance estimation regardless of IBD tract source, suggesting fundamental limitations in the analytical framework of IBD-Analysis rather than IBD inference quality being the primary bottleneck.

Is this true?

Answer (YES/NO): NO